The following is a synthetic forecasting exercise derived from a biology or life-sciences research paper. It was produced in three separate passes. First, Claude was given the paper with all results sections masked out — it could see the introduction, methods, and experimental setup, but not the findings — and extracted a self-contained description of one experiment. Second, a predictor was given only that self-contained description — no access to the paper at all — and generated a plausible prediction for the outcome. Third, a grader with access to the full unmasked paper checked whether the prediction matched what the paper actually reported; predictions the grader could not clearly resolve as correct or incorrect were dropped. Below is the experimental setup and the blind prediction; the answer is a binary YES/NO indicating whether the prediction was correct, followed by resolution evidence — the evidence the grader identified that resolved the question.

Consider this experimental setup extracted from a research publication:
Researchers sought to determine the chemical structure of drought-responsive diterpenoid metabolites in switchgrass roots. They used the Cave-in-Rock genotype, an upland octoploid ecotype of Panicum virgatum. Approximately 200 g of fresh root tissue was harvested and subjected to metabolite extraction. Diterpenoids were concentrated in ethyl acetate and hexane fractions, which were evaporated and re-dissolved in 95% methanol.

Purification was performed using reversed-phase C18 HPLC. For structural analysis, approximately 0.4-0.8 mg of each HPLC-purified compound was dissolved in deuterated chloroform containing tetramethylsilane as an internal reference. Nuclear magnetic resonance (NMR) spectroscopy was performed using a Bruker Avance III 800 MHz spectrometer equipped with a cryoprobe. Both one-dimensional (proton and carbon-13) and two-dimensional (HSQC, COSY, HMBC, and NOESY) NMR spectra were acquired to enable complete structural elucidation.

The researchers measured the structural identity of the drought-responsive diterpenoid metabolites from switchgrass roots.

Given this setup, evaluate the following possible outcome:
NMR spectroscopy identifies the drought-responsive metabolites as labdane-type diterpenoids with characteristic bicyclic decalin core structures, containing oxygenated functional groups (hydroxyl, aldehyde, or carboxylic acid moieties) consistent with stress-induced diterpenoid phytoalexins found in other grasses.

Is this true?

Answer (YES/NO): NO